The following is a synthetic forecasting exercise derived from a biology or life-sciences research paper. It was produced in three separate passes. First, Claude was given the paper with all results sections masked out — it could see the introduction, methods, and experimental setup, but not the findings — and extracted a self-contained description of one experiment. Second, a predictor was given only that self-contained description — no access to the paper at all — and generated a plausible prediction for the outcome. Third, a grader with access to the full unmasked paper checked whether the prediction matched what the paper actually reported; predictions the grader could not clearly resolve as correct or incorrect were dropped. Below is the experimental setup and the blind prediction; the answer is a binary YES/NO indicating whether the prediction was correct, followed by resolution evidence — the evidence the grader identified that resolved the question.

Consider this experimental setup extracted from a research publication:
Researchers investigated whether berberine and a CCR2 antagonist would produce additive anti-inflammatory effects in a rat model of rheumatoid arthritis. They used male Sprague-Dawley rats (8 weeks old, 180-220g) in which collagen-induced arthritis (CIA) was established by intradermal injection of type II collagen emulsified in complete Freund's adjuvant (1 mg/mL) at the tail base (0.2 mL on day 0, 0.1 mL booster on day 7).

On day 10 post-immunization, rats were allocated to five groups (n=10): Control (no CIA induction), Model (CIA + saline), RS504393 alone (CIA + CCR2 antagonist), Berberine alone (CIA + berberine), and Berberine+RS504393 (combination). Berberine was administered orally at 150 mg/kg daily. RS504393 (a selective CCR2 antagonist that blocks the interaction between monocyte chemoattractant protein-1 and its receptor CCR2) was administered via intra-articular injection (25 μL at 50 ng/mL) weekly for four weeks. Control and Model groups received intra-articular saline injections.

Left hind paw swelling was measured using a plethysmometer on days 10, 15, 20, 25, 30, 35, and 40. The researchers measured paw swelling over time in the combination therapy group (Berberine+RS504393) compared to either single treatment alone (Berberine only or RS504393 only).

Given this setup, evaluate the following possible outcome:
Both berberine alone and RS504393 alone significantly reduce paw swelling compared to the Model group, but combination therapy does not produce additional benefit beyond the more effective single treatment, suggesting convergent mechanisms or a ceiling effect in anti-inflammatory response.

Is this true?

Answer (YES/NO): YES